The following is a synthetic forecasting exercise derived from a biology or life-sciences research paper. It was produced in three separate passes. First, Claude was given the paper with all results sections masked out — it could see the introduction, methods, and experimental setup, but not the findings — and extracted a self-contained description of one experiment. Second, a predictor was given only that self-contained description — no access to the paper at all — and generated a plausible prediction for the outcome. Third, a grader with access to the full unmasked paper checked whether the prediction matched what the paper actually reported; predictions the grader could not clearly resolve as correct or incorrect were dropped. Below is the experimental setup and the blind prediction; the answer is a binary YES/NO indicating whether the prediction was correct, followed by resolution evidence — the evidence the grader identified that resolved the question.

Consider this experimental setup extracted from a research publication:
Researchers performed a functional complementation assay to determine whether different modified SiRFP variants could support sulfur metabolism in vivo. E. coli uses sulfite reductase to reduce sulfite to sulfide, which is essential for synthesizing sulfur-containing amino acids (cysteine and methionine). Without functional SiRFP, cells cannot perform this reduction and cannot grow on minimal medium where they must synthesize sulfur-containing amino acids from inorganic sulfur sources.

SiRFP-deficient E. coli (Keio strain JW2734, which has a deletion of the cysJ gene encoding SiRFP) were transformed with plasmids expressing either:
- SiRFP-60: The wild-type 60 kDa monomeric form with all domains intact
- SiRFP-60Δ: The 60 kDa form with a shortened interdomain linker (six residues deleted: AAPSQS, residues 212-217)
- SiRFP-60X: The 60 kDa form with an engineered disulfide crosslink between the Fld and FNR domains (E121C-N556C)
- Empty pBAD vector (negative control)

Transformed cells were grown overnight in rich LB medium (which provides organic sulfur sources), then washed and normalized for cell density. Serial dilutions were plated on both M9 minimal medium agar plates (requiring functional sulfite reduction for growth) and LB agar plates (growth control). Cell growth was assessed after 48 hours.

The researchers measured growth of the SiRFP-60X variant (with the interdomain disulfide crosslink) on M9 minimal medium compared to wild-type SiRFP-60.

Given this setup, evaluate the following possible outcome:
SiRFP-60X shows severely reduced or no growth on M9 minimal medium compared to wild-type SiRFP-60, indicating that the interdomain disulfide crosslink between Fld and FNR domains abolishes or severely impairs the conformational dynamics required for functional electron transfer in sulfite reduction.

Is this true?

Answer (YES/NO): YES